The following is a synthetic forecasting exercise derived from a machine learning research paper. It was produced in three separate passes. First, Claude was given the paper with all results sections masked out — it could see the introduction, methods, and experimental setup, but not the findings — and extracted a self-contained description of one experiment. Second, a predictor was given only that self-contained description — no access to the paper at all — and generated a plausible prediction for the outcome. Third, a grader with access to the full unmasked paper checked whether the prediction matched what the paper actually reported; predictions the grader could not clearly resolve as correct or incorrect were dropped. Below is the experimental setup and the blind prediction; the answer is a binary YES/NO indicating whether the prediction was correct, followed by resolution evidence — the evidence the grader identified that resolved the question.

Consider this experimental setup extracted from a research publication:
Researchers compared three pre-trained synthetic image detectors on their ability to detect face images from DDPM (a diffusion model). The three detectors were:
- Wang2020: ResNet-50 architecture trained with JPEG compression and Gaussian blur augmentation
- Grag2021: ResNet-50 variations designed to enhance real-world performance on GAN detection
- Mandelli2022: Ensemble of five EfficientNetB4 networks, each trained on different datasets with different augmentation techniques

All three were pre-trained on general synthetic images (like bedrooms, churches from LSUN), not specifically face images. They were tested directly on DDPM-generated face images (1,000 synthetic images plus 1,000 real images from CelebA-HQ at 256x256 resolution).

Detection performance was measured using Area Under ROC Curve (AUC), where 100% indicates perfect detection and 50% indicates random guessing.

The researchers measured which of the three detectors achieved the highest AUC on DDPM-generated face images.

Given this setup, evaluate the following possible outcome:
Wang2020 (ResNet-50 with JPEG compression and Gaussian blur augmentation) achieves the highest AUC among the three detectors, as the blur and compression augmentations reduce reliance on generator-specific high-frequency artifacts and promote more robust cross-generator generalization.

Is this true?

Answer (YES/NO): NO